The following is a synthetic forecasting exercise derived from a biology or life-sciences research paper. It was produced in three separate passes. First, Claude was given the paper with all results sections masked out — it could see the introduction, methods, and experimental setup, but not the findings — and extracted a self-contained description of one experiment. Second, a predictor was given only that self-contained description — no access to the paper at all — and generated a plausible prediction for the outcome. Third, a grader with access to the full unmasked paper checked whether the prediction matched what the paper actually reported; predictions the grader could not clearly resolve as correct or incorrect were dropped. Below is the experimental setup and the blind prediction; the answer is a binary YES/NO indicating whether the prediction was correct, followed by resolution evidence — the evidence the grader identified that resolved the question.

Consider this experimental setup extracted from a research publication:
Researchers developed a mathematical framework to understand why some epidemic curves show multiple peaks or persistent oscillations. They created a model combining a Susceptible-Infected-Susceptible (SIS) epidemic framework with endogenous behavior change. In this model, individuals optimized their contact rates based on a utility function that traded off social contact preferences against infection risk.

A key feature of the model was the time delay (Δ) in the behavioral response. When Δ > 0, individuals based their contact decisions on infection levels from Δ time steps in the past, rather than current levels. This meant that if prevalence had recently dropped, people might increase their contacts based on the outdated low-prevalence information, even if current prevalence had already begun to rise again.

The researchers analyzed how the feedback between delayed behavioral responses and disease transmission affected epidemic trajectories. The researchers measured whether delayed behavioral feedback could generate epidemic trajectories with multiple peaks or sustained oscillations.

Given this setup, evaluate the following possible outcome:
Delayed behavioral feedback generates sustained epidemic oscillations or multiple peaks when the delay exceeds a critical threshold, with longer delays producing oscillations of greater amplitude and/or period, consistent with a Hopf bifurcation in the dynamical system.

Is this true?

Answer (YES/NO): NO